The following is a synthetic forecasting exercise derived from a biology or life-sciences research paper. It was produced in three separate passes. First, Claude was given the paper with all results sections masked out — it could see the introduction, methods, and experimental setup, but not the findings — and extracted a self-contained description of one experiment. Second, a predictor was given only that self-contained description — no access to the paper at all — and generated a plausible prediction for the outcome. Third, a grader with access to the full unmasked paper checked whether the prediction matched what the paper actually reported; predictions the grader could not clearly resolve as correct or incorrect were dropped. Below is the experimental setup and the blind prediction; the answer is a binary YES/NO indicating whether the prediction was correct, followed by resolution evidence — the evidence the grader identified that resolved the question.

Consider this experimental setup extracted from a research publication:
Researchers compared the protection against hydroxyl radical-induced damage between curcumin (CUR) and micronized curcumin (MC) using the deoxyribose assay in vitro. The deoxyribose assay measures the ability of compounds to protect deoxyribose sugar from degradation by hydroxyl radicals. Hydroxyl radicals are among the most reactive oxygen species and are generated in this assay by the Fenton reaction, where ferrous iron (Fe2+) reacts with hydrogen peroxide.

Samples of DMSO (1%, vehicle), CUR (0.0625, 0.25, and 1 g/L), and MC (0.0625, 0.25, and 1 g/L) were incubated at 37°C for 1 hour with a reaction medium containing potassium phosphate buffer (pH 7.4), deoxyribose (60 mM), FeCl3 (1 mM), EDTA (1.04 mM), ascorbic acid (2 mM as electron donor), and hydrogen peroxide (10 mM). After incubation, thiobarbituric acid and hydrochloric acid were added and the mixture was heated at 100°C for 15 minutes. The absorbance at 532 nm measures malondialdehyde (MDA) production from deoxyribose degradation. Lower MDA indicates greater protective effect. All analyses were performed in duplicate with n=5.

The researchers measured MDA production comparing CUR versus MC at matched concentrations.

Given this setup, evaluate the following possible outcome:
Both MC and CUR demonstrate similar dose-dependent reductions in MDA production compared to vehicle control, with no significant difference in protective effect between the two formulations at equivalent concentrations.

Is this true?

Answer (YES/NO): NO